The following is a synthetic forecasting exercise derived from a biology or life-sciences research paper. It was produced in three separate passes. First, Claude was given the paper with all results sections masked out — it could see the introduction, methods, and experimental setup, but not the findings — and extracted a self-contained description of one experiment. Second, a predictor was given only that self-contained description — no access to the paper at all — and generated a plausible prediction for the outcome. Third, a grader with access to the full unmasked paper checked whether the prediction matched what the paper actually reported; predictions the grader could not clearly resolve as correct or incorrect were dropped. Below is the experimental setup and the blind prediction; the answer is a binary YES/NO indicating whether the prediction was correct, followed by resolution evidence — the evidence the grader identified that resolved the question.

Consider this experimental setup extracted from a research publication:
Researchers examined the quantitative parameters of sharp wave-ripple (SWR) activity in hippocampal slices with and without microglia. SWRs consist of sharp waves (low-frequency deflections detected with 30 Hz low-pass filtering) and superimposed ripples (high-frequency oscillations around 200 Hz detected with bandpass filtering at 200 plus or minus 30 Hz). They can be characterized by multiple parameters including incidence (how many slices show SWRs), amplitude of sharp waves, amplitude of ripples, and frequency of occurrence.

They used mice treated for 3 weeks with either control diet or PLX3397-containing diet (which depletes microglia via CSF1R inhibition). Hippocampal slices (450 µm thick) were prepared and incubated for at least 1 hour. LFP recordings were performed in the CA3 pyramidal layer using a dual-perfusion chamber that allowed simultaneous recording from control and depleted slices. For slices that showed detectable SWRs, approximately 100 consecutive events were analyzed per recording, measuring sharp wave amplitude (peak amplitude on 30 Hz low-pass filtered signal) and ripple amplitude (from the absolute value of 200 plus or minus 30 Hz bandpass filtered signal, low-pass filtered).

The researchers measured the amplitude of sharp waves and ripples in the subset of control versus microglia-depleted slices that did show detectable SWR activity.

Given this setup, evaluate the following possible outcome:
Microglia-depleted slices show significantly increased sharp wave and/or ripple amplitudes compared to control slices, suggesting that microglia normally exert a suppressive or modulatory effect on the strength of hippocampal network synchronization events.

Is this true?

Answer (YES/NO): NO